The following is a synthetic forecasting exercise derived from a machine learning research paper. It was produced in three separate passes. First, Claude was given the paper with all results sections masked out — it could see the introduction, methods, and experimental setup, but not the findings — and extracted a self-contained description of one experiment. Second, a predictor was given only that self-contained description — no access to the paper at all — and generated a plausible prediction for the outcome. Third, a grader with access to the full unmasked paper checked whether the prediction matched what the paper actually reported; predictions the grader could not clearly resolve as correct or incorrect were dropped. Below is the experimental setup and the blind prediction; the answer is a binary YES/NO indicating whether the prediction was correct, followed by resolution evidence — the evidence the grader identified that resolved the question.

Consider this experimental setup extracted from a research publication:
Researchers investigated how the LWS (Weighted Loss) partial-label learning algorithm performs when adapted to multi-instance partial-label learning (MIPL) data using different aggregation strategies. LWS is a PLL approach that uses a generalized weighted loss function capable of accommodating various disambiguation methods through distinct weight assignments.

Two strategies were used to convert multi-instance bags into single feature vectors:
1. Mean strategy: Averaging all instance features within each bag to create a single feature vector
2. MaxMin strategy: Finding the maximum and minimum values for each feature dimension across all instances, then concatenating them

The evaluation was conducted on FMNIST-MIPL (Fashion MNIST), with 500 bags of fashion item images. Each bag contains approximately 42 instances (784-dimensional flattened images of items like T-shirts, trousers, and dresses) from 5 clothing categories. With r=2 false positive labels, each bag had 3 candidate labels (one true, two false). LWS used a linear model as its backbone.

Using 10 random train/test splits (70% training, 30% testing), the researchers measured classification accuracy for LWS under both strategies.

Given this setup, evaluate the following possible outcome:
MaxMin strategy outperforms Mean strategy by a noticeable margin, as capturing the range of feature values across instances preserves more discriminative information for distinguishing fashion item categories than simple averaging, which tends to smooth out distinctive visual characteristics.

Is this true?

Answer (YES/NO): NO